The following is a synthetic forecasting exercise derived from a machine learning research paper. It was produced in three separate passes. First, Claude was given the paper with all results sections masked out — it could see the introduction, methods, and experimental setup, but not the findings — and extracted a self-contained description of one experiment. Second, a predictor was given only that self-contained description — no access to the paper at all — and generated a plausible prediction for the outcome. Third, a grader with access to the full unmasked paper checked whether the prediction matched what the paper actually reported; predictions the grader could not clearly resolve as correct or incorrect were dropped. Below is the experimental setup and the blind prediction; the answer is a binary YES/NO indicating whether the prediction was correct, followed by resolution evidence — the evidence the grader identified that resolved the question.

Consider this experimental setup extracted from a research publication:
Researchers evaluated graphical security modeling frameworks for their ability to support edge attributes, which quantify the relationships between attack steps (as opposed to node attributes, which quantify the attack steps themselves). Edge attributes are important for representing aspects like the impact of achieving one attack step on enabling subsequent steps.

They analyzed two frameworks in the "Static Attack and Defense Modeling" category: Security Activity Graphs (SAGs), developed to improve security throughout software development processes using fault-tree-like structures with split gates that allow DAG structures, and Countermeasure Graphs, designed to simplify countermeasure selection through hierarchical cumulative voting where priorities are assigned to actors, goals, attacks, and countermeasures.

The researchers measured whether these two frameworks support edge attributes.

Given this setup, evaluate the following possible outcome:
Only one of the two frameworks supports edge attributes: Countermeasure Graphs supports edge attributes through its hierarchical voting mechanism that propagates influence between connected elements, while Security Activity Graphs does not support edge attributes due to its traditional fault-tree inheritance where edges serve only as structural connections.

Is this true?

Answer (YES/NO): NO